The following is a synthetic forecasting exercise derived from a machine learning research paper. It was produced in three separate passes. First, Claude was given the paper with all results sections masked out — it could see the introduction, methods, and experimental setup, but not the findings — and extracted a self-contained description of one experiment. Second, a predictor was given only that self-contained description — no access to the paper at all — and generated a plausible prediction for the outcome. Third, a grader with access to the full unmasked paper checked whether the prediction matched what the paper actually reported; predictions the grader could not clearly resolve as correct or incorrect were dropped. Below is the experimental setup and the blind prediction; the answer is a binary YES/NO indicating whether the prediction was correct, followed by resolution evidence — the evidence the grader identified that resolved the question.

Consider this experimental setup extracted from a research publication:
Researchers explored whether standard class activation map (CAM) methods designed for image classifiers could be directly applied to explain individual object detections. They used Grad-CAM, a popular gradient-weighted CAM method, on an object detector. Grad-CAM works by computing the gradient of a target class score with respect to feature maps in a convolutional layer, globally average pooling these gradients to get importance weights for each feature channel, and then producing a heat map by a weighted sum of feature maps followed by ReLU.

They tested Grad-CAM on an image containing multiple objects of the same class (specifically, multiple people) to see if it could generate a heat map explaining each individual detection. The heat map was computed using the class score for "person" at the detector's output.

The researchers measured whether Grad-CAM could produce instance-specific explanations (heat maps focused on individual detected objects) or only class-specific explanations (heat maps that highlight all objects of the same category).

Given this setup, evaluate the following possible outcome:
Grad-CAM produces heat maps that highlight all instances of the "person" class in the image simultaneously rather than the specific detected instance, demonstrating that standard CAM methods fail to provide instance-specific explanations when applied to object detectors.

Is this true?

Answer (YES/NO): YES